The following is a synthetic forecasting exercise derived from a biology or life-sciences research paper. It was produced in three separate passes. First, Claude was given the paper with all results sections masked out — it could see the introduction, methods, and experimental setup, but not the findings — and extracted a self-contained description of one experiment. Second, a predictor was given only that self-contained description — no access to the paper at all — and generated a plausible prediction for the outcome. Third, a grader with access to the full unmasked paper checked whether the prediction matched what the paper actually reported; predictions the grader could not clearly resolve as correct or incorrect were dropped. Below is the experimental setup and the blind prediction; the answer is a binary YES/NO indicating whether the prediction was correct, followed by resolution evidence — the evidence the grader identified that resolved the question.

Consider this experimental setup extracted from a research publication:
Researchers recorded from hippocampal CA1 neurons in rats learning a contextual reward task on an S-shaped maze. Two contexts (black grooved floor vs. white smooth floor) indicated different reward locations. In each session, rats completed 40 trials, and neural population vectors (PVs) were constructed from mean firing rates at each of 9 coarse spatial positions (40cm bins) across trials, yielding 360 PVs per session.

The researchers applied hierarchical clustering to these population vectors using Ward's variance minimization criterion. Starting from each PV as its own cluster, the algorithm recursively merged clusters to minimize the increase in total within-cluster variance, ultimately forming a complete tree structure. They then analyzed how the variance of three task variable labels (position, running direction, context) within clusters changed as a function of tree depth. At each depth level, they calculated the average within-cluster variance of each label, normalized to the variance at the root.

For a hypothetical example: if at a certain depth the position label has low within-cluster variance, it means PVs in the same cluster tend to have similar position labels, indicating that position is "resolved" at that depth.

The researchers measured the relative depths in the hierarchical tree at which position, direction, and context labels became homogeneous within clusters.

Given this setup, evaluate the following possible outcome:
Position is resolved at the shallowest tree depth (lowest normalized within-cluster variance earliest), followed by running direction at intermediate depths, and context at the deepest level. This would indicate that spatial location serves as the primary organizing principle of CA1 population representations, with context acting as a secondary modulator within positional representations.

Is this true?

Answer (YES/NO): YES